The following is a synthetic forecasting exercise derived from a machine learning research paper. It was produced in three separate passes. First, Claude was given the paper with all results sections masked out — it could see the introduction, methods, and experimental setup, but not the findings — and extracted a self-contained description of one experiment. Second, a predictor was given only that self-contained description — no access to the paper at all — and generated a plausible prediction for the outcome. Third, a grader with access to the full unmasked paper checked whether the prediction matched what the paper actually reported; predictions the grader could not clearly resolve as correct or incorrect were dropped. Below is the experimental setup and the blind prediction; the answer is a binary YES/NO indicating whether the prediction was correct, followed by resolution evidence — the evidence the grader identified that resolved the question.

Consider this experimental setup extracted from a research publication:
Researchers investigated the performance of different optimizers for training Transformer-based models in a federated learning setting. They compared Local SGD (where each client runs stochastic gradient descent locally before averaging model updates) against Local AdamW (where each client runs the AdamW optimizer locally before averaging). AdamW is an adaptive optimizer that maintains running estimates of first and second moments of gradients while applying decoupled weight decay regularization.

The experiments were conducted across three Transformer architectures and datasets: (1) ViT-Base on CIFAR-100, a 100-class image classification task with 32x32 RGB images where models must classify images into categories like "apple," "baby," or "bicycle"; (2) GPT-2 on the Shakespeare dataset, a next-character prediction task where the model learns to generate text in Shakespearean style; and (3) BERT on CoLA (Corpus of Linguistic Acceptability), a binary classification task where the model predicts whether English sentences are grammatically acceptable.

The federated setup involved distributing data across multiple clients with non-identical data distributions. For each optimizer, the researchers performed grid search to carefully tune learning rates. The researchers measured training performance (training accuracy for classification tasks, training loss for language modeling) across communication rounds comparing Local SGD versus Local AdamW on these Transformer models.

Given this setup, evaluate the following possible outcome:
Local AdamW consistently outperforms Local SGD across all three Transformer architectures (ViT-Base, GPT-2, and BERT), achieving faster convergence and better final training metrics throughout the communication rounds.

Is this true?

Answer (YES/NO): YES